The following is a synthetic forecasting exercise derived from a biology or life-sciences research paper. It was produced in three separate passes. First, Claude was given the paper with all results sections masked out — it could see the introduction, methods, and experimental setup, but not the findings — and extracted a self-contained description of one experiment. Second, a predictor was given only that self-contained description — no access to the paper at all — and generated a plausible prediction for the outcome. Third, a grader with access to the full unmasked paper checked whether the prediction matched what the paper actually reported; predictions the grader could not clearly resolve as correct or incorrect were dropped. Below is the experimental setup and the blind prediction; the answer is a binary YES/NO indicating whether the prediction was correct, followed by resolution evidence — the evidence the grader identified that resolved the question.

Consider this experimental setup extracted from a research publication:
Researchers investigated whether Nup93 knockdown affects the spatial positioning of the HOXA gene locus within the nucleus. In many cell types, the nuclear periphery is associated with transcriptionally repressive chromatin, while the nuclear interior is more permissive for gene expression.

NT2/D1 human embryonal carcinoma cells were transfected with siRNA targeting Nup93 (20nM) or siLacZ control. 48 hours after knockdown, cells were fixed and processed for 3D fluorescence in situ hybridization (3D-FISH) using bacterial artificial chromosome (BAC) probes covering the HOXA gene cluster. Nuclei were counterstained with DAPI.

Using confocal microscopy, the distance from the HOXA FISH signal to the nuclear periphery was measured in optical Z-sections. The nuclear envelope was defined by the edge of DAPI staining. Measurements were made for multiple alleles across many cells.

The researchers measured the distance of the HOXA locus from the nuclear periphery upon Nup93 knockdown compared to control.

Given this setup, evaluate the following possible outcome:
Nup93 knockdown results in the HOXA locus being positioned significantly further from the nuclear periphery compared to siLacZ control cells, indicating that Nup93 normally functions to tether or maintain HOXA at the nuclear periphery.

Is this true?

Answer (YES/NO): YES